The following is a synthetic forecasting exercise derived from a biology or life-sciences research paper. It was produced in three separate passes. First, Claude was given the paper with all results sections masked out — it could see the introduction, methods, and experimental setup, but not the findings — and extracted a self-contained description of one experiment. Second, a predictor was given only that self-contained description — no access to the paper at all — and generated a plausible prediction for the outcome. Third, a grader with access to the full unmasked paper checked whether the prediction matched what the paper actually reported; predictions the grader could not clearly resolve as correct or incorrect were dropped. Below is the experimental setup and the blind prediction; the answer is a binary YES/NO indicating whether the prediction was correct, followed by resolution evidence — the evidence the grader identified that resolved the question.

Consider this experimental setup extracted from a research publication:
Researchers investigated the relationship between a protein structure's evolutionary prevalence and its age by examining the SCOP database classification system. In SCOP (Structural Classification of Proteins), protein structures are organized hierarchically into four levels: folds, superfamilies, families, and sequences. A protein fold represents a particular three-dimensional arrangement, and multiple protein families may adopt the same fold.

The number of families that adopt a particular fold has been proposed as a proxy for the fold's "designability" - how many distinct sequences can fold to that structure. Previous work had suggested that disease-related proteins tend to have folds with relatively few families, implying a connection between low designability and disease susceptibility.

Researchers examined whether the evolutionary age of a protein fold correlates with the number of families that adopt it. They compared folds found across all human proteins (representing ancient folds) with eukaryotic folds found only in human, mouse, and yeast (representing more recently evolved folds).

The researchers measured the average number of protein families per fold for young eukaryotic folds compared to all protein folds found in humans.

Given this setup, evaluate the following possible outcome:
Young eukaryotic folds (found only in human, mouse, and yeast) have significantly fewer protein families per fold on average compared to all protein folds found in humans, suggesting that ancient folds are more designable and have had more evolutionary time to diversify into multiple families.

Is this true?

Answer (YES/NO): YES